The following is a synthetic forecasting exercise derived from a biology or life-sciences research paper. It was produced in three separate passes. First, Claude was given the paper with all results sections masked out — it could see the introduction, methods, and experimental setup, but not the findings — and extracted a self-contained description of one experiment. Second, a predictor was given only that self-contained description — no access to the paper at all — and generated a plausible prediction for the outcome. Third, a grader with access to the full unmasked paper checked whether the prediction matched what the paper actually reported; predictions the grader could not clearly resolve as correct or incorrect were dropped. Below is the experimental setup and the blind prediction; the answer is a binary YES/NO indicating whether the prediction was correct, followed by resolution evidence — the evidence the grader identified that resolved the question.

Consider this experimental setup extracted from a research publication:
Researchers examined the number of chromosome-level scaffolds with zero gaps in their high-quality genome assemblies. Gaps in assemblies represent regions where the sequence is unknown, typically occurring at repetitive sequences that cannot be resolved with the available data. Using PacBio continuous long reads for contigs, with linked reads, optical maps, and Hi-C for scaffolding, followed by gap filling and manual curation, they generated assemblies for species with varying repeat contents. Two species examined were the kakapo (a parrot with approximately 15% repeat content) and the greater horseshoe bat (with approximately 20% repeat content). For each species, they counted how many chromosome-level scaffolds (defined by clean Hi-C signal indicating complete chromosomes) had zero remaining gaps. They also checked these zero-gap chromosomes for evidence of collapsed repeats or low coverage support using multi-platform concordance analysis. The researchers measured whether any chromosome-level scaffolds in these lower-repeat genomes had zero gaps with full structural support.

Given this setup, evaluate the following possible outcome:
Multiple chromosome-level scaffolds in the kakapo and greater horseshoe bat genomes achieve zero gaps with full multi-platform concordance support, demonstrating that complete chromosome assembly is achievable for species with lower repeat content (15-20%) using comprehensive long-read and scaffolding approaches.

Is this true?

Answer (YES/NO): YES